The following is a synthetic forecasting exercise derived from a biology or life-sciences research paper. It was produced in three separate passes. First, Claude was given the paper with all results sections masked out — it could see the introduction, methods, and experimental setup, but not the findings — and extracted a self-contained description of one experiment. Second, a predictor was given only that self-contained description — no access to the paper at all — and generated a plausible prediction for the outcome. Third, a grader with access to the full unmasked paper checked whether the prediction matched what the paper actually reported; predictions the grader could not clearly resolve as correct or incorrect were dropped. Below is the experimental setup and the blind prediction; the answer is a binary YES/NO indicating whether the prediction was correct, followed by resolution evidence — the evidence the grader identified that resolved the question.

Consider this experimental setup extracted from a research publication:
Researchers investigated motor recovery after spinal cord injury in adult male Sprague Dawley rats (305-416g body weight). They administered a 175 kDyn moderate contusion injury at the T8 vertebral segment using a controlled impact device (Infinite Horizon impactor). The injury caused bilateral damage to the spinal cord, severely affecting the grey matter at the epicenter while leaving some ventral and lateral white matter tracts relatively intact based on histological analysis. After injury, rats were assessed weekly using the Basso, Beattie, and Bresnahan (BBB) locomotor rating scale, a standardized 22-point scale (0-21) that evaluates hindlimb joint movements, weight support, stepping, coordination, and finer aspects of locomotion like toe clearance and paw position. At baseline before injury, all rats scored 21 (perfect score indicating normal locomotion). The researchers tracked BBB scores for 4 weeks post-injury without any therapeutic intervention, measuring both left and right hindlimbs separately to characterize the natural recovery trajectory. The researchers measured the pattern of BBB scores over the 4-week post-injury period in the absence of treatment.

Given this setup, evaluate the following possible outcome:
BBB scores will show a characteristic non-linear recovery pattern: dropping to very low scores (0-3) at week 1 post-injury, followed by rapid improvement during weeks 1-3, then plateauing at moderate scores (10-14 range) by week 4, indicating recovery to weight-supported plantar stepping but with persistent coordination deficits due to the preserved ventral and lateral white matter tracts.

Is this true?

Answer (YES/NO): NO